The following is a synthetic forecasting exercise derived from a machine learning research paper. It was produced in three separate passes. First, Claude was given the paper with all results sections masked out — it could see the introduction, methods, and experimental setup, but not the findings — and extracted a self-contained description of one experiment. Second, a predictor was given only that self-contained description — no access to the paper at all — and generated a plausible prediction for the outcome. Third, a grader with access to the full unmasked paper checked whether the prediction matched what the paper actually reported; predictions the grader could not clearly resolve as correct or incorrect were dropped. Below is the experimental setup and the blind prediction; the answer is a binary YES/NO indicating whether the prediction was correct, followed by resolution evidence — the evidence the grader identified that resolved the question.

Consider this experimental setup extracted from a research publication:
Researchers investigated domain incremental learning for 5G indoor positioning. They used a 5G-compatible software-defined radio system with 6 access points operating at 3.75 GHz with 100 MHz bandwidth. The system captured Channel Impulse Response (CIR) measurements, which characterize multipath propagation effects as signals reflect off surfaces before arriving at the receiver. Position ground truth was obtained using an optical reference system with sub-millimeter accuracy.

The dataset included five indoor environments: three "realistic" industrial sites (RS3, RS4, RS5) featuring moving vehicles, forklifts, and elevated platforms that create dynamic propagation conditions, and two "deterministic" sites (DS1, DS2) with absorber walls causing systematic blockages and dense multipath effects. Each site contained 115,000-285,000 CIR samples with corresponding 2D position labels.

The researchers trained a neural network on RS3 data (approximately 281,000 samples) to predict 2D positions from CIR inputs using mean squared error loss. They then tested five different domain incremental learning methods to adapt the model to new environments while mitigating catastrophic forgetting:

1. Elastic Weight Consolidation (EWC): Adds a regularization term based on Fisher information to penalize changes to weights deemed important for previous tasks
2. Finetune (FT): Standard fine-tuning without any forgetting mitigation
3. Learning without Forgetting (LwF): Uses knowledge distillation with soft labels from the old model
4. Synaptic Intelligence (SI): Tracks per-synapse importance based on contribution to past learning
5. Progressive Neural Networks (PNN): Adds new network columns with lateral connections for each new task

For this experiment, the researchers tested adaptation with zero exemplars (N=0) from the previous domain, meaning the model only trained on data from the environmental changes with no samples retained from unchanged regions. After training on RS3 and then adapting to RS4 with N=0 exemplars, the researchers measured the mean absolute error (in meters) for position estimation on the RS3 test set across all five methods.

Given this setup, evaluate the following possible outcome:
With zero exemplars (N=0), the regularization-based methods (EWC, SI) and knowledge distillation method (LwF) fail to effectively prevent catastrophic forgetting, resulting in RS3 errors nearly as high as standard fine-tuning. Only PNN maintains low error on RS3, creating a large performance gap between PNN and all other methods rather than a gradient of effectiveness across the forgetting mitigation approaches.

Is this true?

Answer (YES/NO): NO